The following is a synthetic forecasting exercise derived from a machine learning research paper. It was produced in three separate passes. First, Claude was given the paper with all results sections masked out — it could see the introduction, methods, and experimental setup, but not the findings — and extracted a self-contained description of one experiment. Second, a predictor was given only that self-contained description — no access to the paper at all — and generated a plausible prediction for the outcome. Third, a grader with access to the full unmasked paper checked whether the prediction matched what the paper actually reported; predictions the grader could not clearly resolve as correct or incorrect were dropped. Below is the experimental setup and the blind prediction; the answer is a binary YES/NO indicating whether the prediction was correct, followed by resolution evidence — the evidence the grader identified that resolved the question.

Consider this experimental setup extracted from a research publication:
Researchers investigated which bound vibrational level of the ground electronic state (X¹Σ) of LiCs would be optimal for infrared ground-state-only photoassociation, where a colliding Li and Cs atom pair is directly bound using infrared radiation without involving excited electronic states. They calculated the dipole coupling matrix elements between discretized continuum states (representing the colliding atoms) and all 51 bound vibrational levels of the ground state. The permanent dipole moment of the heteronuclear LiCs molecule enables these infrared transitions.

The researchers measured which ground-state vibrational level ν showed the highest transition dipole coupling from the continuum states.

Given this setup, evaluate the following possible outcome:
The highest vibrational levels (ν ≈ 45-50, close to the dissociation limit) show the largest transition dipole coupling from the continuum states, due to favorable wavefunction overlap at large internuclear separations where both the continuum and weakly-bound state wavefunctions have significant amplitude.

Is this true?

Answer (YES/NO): YES